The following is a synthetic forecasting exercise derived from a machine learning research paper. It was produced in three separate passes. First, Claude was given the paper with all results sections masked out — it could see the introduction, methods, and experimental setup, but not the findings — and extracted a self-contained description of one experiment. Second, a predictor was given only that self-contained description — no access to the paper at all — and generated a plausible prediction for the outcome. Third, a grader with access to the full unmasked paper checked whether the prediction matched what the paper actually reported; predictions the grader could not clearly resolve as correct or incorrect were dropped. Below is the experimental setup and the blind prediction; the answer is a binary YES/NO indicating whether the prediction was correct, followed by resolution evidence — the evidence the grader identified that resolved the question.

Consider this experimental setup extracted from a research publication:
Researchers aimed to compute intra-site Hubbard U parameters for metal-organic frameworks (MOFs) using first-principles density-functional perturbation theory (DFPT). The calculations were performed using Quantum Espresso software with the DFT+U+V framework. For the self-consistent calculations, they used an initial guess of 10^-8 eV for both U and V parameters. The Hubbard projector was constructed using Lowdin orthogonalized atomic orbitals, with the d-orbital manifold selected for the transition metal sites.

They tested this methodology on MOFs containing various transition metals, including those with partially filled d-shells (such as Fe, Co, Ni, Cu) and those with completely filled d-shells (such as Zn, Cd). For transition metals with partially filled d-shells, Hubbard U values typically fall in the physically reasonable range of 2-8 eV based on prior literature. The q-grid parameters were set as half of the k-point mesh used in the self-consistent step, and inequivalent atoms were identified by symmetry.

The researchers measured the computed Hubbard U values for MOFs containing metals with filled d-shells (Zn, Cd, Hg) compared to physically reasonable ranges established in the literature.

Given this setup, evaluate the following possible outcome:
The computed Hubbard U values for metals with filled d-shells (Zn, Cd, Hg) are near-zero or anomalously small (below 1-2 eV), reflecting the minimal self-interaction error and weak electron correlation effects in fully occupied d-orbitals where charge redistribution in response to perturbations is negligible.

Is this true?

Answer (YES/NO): NO